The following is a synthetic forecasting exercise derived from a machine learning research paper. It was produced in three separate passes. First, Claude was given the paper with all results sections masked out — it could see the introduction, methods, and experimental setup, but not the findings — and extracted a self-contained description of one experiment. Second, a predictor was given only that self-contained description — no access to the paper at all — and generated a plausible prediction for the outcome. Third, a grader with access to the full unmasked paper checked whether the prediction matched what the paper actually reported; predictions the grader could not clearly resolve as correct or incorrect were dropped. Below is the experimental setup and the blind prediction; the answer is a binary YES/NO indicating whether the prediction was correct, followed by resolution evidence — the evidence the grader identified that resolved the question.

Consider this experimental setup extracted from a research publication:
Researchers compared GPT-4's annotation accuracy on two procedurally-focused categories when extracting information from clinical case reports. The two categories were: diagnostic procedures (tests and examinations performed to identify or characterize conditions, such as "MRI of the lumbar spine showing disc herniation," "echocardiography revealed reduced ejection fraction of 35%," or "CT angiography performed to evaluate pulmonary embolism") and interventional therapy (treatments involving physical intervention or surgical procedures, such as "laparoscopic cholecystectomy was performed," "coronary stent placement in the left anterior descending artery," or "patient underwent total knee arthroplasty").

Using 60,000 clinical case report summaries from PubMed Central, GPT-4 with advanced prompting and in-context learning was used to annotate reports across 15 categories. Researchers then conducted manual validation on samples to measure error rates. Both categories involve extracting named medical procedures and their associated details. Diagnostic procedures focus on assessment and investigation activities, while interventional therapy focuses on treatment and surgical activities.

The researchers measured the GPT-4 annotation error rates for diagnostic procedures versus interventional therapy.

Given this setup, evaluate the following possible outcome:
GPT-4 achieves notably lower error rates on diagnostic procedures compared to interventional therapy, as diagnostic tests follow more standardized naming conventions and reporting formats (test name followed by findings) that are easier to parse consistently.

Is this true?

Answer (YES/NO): YES